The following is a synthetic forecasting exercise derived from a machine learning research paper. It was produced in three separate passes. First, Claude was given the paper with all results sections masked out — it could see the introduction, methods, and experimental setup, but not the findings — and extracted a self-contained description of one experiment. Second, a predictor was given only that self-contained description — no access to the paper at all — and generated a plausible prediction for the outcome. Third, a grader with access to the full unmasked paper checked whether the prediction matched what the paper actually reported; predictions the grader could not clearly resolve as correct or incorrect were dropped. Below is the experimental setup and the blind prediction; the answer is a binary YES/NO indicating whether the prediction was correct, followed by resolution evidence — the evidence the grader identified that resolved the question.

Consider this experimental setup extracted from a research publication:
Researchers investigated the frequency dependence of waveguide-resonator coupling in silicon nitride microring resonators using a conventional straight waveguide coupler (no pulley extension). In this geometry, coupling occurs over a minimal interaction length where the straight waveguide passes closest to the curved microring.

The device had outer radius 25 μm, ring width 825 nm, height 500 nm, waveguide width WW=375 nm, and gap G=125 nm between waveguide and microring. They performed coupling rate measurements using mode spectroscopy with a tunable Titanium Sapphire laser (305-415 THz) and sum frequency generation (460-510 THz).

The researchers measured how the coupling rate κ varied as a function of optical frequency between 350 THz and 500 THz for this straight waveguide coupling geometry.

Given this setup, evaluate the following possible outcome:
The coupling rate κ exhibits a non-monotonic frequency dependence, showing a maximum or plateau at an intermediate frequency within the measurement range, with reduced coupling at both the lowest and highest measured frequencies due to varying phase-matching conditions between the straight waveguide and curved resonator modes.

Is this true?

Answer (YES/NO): NO